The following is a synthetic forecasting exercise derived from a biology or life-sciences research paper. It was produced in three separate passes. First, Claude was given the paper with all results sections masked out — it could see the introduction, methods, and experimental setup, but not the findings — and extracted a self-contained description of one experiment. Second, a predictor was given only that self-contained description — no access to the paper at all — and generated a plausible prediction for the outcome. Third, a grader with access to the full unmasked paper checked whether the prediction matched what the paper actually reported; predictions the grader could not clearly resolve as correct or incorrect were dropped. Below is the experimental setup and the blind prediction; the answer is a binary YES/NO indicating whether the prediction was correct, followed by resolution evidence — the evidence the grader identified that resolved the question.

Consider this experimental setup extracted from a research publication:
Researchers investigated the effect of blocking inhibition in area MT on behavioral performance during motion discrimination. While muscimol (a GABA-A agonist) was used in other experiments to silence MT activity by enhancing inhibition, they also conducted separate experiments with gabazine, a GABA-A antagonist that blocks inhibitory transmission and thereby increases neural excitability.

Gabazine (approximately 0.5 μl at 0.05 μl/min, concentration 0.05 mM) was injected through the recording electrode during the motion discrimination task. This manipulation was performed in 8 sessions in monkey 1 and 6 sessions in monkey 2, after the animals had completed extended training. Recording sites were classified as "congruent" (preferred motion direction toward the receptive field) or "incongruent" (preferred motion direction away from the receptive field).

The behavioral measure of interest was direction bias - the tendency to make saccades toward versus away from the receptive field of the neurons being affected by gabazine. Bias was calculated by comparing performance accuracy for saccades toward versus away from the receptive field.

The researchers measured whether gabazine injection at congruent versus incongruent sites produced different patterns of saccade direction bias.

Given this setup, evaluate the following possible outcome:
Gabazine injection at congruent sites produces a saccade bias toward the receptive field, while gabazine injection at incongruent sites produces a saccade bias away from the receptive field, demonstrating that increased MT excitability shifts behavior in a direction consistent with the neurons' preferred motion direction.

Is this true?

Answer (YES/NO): NO